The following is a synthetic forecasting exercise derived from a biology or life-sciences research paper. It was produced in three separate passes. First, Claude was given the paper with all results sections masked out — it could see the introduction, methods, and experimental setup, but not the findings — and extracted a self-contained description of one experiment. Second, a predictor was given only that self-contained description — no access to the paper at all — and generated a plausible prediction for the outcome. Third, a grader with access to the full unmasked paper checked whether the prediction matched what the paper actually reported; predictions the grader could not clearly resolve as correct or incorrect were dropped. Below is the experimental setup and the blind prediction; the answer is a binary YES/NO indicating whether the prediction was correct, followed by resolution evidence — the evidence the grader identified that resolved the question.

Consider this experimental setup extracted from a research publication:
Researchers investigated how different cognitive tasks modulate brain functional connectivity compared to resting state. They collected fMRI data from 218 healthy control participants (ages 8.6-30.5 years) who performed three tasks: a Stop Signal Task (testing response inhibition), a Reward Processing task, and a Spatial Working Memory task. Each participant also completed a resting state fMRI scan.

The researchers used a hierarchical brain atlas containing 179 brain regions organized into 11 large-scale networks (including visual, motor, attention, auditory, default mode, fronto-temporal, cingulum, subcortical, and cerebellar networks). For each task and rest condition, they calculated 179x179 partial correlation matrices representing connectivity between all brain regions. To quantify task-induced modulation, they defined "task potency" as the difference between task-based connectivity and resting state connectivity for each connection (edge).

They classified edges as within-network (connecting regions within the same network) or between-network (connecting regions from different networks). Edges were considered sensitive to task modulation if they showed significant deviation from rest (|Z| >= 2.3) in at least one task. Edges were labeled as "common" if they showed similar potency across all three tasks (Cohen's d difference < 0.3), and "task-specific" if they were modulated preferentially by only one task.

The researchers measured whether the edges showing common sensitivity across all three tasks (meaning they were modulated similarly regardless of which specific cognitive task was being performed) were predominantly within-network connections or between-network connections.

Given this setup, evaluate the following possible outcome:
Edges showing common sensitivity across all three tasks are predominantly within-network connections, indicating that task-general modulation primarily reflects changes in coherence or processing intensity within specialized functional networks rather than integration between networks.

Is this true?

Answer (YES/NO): YES